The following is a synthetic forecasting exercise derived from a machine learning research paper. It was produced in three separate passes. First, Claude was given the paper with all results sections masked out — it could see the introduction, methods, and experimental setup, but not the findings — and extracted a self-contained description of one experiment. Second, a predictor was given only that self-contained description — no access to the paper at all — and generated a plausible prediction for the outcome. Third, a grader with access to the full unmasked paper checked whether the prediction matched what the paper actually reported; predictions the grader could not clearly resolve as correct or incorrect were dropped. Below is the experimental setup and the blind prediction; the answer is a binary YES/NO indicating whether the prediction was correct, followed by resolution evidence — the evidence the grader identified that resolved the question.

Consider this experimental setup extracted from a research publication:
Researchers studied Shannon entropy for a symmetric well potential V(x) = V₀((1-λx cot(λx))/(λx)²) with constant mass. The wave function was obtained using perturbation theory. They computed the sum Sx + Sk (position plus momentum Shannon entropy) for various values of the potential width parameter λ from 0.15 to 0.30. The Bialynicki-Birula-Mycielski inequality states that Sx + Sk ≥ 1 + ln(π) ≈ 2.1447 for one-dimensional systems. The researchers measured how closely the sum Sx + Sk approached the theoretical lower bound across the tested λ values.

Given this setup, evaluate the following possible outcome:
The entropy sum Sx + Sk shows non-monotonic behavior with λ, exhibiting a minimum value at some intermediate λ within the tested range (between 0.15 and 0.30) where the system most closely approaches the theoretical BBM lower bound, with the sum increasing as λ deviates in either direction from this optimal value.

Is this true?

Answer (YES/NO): NO